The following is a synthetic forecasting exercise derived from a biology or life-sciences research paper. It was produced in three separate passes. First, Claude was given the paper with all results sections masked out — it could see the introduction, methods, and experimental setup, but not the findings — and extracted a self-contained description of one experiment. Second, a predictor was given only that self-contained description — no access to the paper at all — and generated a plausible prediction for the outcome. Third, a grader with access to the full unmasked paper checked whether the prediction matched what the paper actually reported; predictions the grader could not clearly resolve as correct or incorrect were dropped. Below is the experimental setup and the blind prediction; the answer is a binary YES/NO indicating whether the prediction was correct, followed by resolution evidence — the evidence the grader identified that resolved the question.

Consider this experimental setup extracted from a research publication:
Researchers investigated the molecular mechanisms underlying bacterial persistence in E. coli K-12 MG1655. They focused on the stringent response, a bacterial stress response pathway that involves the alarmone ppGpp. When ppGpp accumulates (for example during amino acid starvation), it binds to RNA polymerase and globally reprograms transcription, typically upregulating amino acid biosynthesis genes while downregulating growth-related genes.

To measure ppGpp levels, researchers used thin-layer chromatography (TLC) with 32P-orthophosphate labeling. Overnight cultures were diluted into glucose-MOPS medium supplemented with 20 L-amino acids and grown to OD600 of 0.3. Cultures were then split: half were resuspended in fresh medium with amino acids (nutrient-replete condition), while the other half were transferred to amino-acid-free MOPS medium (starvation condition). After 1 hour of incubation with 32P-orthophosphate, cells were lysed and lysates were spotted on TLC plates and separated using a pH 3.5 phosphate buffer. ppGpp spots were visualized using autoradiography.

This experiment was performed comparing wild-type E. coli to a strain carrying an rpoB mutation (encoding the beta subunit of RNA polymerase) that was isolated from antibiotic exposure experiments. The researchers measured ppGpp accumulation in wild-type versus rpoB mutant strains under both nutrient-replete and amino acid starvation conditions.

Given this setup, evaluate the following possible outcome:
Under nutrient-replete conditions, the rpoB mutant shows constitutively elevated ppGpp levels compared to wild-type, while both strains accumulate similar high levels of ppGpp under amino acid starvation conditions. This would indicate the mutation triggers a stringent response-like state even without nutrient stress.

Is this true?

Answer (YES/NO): NO